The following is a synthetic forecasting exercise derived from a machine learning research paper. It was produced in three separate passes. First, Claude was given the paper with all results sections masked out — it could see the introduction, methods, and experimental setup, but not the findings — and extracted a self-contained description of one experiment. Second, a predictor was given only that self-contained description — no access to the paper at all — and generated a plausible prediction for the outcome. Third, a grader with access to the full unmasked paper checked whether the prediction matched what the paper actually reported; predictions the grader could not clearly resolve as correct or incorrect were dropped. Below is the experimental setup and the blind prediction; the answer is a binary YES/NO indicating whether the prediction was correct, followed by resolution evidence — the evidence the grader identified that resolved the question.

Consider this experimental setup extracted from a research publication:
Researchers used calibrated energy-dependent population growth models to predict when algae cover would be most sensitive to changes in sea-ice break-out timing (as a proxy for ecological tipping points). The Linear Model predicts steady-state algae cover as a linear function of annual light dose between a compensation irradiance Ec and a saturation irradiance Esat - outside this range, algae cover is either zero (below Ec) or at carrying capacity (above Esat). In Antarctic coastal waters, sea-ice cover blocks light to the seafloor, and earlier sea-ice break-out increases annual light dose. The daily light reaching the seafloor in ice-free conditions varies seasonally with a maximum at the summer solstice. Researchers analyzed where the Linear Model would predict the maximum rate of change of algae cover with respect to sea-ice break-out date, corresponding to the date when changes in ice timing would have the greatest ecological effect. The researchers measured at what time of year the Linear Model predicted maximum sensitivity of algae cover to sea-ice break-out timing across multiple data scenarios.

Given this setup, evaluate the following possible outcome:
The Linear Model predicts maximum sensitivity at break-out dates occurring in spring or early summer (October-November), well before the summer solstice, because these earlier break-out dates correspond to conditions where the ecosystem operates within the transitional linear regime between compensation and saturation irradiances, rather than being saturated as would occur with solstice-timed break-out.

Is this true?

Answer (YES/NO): NO